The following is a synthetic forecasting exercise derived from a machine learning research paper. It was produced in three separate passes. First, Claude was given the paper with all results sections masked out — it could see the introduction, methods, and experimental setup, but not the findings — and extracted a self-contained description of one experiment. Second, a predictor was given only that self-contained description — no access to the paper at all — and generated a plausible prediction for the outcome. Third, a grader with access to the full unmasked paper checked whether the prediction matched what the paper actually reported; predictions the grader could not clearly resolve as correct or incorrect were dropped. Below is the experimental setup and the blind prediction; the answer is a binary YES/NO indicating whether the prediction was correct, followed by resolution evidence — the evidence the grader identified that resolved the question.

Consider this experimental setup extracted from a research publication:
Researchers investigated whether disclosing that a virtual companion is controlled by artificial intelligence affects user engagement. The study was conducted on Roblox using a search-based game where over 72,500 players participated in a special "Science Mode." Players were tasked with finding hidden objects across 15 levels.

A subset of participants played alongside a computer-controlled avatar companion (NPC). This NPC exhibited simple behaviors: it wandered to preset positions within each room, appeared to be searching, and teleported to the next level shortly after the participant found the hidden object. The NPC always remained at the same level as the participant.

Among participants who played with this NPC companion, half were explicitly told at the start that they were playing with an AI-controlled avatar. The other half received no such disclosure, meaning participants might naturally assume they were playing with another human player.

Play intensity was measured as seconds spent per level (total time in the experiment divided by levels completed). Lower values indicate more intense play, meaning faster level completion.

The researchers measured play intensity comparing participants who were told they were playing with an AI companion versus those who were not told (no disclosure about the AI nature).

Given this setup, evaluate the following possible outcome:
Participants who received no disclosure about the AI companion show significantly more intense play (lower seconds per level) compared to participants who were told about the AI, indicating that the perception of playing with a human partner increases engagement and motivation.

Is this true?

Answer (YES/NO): NO